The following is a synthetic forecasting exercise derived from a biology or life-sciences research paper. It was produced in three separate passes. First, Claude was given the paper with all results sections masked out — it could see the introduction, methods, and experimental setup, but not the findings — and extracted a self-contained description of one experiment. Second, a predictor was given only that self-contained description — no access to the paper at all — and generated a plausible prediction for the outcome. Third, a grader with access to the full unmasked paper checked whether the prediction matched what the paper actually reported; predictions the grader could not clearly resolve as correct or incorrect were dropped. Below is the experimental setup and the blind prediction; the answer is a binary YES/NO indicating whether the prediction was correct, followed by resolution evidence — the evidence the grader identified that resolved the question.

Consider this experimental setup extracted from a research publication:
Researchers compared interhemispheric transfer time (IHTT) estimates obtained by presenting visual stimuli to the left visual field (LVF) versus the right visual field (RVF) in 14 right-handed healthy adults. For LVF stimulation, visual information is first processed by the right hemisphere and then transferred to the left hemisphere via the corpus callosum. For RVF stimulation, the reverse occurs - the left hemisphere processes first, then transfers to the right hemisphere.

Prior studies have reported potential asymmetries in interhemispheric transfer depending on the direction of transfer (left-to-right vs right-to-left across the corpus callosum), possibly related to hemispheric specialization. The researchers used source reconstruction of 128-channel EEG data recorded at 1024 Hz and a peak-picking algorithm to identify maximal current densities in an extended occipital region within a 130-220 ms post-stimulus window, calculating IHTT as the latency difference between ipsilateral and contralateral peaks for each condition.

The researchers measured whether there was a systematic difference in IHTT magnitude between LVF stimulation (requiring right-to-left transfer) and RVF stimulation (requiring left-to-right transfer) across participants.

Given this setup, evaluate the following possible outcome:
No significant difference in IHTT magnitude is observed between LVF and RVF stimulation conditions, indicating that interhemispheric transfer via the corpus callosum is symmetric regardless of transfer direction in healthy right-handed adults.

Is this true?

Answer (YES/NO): NO